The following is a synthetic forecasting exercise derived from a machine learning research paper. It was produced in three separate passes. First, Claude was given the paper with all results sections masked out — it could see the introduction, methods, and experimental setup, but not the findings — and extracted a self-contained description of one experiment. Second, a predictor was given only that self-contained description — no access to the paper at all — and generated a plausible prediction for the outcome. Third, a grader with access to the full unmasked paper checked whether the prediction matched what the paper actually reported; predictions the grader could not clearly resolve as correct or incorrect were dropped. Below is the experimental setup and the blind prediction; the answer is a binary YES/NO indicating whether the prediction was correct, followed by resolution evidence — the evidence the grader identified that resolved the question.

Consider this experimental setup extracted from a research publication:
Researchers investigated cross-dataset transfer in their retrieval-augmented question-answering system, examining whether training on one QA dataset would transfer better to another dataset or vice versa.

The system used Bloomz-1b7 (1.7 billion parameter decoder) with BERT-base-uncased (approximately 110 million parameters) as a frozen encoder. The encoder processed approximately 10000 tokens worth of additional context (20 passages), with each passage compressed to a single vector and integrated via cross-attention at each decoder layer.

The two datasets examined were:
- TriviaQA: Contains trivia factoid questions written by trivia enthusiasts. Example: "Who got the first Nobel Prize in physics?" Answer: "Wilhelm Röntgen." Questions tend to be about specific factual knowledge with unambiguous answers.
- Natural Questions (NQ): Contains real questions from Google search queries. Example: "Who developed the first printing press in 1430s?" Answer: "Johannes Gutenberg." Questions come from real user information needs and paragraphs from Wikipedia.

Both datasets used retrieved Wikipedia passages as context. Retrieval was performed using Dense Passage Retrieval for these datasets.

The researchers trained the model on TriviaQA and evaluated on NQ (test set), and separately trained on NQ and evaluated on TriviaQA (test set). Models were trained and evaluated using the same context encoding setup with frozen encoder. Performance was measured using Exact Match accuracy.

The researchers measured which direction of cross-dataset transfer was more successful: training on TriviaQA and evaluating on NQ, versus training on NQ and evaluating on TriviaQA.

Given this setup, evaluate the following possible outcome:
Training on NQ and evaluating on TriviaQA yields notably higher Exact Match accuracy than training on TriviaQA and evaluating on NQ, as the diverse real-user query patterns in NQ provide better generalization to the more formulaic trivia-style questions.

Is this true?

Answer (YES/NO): YES